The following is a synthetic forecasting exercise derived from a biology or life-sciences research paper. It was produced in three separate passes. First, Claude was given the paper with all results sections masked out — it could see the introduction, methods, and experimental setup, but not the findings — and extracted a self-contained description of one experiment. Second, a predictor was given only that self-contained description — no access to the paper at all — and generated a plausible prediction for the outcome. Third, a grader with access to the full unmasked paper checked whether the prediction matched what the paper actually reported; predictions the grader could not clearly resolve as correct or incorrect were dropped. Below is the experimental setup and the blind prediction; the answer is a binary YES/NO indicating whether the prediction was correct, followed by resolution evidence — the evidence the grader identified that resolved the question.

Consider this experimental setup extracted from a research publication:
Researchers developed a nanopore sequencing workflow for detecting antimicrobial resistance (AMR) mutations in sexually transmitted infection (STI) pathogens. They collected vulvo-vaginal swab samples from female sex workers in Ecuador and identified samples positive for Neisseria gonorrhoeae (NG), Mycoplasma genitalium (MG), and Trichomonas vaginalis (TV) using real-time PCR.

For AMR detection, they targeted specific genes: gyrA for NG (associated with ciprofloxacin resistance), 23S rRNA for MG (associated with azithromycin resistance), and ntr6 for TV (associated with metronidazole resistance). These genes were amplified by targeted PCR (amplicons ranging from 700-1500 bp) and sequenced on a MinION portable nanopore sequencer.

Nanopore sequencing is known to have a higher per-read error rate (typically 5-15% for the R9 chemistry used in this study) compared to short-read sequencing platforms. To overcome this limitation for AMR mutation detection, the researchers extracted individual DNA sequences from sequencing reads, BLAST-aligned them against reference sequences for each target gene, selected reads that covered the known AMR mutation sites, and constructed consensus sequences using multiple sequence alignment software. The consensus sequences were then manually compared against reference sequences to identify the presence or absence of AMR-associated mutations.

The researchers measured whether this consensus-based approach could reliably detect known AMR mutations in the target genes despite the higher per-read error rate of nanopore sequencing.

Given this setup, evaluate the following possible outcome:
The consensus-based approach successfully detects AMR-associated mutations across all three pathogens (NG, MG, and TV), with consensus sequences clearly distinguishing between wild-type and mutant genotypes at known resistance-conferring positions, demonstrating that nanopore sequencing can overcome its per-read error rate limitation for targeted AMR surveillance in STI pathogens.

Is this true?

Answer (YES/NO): YES